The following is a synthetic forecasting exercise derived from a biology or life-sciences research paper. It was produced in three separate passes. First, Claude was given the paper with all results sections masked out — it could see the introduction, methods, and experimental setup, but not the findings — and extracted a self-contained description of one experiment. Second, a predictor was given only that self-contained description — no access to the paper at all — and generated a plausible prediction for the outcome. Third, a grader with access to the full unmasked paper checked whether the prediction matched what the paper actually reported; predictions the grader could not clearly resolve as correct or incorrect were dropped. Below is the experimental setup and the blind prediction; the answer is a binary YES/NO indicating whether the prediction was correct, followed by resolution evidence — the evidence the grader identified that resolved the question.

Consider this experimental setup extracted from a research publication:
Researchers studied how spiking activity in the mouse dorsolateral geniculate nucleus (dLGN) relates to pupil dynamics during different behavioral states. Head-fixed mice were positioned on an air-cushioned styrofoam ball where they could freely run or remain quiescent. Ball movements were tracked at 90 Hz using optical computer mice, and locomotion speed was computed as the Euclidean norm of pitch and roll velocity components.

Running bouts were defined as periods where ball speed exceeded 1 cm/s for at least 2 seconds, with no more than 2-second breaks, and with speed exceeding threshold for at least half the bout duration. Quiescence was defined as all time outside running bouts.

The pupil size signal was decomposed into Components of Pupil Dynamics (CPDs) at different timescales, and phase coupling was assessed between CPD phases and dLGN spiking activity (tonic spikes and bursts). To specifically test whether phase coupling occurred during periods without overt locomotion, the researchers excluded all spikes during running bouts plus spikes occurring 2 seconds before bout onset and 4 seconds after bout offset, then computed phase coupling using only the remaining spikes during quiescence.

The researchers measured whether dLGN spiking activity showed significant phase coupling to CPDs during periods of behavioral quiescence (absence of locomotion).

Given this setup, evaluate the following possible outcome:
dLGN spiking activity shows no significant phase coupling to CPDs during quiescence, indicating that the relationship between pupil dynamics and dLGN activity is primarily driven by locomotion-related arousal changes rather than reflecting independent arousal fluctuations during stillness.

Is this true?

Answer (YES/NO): NO